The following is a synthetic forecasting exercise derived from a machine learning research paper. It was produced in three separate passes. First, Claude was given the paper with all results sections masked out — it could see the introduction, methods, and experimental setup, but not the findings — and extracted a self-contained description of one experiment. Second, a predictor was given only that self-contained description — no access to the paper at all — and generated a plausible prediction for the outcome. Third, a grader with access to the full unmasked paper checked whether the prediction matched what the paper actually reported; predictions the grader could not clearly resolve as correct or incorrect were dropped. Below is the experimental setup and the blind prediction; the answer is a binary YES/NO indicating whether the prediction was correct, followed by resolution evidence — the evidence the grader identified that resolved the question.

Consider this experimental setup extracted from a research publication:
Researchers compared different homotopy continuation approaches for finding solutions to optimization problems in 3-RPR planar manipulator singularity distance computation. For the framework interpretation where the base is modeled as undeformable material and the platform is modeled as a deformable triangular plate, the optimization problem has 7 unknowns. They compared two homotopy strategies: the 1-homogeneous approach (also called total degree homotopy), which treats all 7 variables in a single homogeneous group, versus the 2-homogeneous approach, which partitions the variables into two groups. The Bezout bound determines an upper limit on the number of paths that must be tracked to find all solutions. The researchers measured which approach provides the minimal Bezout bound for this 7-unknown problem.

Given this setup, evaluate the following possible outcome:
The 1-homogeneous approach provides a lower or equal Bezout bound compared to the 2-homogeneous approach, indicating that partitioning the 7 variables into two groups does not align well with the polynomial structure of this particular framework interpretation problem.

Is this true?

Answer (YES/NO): YES